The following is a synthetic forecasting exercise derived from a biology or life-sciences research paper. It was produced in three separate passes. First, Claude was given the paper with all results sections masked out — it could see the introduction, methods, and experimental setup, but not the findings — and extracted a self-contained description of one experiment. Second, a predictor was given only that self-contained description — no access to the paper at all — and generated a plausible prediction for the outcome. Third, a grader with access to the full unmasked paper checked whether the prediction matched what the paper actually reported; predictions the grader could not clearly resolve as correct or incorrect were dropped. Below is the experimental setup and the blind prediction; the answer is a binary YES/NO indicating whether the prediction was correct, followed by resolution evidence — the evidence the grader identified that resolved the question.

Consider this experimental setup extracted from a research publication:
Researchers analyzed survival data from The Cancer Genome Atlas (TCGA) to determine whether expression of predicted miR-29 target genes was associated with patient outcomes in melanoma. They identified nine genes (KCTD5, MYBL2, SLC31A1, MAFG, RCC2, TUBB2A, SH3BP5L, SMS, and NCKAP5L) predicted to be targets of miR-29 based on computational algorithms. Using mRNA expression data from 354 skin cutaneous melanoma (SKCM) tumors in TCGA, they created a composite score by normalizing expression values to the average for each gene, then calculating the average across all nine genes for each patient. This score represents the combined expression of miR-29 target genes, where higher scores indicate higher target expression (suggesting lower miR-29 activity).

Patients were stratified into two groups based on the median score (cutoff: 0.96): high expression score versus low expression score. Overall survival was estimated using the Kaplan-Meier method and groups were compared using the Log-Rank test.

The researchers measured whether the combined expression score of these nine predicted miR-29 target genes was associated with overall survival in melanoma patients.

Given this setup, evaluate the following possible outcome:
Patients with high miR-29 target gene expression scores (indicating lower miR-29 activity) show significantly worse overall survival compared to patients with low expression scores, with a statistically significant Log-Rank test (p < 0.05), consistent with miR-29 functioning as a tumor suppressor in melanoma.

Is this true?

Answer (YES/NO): YES